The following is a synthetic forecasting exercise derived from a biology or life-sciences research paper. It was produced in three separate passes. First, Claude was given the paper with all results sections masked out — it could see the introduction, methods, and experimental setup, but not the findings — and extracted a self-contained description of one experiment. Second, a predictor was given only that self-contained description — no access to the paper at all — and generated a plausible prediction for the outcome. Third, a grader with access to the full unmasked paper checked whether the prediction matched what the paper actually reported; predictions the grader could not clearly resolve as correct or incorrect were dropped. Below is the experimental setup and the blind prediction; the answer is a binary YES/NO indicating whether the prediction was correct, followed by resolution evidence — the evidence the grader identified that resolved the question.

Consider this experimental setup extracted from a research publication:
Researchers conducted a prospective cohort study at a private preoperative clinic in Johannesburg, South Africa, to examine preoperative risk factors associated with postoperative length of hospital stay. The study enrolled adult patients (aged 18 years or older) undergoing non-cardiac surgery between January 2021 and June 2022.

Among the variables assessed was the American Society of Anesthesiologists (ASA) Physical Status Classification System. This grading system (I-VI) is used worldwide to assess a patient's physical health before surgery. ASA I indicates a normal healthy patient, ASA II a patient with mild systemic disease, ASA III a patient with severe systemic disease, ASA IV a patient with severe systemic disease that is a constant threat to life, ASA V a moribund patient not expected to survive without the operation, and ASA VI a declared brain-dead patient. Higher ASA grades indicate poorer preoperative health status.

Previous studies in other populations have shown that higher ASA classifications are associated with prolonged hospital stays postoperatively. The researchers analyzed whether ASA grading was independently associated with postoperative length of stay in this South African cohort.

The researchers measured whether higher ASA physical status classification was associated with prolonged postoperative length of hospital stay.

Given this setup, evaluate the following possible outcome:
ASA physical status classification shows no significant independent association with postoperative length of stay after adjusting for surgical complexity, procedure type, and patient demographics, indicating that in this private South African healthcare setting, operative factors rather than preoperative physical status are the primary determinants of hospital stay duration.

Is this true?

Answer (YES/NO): NO